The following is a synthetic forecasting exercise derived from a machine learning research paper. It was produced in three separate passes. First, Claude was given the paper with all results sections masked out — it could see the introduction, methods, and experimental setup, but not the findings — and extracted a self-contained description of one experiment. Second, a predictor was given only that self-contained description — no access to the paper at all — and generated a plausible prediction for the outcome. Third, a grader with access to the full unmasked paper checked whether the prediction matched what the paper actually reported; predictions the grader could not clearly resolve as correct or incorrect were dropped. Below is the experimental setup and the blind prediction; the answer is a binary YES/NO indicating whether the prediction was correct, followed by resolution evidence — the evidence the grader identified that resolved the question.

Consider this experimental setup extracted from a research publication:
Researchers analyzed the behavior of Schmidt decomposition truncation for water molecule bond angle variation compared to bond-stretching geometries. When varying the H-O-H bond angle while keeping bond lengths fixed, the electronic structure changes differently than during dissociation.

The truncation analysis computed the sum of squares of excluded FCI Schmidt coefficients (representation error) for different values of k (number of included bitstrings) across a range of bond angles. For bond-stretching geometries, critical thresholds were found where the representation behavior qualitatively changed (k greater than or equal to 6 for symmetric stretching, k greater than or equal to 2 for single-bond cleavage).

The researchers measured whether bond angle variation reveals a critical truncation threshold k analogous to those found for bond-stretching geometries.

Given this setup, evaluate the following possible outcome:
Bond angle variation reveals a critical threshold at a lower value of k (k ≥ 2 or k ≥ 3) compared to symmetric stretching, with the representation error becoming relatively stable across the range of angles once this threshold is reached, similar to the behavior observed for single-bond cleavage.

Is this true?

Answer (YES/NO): NO